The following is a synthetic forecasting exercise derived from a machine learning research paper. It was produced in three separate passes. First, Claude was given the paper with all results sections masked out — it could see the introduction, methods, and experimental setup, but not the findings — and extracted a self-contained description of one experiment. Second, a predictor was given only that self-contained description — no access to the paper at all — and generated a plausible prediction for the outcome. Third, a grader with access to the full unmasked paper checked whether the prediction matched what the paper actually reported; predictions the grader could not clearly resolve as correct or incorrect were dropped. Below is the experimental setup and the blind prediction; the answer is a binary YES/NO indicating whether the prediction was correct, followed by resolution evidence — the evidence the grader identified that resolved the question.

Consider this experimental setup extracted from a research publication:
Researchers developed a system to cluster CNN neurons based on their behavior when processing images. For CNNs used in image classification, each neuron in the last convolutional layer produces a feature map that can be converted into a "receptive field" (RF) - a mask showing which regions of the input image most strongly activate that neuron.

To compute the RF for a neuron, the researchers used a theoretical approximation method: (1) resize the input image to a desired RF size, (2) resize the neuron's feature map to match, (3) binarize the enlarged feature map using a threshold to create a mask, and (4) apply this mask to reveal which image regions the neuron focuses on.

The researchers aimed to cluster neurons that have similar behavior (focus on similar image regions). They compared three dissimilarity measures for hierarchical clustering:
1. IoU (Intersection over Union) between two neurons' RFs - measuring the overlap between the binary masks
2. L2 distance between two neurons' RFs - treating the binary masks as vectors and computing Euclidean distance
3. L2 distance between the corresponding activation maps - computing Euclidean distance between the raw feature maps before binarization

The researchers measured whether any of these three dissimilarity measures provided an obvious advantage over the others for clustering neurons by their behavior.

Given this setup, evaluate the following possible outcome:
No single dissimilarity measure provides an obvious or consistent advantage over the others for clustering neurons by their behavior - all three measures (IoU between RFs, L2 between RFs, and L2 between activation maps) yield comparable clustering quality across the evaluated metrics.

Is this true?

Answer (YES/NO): YES